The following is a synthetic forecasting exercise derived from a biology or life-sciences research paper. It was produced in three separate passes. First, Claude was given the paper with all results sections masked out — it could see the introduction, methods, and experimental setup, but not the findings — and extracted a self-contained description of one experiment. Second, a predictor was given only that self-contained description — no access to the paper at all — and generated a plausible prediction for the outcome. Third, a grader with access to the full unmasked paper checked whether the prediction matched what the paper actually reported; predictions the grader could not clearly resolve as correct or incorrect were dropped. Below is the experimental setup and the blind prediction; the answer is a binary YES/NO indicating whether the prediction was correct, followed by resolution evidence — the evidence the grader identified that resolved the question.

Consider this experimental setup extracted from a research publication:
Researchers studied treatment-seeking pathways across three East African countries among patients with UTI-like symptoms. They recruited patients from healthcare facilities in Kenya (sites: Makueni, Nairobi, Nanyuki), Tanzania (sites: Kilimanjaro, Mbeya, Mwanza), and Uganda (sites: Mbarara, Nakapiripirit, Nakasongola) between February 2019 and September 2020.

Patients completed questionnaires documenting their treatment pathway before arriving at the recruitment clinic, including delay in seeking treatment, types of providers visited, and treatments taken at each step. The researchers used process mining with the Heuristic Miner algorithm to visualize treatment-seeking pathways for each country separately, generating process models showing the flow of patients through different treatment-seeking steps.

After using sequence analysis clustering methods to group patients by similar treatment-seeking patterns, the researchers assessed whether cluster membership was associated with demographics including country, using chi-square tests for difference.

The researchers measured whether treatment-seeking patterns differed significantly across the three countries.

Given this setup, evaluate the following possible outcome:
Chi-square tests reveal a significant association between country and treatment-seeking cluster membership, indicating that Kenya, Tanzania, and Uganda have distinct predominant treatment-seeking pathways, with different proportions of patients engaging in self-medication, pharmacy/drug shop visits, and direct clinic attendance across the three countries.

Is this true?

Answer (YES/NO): YES